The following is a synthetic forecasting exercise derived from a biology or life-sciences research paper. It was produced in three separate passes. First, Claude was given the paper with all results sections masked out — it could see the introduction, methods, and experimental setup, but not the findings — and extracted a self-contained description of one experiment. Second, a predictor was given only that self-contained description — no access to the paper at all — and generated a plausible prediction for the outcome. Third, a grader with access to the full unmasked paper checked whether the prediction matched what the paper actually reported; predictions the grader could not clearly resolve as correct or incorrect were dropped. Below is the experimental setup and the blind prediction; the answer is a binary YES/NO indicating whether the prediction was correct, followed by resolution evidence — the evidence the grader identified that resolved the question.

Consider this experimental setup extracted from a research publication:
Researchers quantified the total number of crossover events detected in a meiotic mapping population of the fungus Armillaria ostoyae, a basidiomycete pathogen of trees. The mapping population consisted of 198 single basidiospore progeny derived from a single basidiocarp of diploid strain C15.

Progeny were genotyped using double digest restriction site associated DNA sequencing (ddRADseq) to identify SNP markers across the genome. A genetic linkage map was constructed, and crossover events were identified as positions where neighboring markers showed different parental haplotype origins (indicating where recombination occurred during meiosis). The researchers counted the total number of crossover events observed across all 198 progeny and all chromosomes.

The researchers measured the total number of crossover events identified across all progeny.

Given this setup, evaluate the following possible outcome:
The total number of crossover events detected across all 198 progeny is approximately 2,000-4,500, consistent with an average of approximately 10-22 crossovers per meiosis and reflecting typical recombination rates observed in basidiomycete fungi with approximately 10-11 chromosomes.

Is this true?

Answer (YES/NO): YES